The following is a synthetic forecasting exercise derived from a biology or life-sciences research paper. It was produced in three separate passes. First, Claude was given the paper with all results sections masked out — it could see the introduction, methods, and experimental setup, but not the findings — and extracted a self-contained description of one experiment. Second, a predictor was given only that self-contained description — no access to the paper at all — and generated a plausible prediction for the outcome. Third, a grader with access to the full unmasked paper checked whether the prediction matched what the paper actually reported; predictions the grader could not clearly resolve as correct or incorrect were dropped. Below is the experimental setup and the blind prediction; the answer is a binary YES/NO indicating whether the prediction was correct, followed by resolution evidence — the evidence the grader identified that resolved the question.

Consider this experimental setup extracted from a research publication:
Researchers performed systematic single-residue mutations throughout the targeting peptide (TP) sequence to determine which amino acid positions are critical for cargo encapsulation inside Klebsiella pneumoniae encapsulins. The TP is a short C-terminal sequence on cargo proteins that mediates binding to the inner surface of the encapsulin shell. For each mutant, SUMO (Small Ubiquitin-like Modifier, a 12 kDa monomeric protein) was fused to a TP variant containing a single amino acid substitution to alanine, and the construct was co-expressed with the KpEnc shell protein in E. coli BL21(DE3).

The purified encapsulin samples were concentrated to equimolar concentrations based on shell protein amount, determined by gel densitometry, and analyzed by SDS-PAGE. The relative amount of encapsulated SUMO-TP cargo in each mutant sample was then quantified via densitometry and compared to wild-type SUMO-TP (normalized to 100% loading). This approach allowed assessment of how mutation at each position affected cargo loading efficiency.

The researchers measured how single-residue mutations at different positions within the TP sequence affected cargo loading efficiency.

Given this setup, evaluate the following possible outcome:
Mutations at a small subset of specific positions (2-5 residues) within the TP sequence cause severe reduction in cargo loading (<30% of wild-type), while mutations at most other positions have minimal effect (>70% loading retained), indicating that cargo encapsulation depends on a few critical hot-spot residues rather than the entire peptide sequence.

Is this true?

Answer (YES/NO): NO